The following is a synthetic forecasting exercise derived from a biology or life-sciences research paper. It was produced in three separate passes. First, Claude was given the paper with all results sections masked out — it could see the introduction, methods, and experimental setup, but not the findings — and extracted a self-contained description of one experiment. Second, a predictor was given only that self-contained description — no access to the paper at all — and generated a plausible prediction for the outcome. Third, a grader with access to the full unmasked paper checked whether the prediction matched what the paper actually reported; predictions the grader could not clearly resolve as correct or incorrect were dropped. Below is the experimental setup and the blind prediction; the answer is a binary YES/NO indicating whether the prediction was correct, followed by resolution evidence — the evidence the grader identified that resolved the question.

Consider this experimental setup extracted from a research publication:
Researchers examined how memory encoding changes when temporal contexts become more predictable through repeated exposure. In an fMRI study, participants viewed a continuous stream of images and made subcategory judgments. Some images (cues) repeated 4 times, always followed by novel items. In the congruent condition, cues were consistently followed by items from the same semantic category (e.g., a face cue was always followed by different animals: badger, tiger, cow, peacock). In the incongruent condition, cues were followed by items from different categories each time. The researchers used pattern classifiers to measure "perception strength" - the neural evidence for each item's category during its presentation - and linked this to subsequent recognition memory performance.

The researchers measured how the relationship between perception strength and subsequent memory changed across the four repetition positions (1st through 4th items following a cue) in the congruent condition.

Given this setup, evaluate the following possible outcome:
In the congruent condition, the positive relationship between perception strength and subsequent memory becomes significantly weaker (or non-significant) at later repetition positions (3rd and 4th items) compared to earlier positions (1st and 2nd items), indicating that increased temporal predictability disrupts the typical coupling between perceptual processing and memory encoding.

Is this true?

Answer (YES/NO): YES